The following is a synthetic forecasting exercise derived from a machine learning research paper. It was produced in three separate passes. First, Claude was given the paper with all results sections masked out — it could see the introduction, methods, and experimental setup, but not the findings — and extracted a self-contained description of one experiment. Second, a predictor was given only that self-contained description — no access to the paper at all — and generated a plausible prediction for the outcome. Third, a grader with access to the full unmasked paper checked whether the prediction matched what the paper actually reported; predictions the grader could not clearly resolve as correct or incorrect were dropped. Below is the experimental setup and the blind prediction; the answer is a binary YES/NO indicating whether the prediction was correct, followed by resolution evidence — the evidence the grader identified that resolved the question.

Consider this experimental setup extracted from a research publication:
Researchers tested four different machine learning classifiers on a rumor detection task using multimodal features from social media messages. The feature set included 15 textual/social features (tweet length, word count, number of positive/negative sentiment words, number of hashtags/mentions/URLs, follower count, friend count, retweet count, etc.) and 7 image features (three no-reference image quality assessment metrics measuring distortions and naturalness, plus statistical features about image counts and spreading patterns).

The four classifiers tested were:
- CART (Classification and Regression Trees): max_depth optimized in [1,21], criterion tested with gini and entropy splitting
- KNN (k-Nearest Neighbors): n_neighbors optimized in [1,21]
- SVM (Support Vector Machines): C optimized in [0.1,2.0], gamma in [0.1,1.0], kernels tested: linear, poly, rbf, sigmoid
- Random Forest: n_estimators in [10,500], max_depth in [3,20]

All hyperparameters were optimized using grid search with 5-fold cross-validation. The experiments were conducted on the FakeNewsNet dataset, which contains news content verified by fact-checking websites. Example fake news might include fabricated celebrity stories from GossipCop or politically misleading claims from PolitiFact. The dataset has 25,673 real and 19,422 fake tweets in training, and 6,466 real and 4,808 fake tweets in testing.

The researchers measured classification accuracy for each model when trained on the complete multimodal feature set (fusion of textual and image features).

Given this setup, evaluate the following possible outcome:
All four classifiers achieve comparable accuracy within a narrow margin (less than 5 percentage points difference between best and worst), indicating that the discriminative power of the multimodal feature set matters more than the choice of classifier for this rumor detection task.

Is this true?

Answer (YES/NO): NO